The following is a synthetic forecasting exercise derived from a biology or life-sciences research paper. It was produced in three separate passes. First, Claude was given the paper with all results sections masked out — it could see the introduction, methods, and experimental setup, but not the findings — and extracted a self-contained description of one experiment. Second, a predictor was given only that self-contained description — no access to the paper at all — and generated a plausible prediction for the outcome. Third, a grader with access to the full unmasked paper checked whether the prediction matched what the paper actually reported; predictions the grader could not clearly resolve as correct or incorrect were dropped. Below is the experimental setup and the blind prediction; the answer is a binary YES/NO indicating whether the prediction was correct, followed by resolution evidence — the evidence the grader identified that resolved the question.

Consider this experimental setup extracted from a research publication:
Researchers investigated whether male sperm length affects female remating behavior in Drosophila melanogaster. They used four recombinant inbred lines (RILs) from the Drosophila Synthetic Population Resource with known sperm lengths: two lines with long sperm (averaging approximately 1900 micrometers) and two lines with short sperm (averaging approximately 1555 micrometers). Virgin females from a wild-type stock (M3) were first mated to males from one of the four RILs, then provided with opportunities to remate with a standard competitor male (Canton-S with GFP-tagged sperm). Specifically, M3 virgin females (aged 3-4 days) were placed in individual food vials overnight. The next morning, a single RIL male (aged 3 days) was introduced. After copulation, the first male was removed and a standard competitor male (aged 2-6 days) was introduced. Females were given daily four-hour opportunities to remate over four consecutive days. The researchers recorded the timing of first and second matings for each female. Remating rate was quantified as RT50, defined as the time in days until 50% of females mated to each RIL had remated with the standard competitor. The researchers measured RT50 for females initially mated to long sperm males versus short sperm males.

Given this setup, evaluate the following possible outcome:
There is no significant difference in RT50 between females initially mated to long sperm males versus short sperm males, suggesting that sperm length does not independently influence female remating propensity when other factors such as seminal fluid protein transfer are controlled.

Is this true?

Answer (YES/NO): NO